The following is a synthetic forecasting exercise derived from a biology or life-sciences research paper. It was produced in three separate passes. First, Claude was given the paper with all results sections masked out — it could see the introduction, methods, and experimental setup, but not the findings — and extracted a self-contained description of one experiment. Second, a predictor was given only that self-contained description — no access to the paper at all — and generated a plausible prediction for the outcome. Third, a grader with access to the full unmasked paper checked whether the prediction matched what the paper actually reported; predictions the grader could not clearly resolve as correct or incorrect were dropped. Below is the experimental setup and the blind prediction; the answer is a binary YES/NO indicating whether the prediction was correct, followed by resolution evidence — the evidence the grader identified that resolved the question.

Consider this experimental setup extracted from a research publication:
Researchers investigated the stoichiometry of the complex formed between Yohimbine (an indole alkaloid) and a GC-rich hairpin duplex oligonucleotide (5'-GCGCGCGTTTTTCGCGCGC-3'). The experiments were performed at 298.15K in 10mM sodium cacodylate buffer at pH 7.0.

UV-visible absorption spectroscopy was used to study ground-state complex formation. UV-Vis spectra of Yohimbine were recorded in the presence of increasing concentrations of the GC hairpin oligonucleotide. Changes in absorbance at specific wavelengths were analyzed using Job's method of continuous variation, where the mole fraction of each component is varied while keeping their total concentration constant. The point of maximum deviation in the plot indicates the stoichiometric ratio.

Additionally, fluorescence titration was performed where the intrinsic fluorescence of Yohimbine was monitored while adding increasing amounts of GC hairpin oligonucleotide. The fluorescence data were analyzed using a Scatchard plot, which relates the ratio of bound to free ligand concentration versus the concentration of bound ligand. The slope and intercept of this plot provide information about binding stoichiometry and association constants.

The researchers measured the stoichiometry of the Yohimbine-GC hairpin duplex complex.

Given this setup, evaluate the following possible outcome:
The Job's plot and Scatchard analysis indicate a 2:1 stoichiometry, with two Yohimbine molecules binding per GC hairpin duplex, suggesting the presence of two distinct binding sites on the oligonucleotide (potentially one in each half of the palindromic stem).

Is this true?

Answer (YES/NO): YES